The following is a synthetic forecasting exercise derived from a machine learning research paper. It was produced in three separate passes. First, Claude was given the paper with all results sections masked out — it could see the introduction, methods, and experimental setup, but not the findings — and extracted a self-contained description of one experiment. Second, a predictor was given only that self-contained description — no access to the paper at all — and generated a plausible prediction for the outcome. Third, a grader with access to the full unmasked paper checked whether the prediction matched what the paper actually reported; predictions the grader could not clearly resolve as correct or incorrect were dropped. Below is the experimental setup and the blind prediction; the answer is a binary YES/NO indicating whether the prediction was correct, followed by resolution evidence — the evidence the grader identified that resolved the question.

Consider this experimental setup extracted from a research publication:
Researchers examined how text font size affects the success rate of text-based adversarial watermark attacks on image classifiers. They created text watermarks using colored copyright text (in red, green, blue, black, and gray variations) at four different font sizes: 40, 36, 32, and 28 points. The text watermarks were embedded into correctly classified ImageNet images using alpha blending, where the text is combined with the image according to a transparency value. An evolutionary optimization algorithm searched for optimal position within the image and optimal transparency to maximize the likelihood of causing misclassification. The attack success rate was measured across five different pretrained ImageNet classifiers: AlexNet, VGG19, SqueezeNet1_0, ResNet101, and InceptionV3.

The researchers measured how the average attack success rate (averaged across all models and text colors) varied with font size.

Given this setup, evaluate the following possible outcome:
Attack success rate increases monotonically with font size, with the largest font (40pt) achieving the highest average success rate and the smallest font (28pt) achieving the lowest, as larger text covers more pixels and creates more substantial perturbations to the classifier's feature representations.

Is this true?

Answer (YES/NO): YES